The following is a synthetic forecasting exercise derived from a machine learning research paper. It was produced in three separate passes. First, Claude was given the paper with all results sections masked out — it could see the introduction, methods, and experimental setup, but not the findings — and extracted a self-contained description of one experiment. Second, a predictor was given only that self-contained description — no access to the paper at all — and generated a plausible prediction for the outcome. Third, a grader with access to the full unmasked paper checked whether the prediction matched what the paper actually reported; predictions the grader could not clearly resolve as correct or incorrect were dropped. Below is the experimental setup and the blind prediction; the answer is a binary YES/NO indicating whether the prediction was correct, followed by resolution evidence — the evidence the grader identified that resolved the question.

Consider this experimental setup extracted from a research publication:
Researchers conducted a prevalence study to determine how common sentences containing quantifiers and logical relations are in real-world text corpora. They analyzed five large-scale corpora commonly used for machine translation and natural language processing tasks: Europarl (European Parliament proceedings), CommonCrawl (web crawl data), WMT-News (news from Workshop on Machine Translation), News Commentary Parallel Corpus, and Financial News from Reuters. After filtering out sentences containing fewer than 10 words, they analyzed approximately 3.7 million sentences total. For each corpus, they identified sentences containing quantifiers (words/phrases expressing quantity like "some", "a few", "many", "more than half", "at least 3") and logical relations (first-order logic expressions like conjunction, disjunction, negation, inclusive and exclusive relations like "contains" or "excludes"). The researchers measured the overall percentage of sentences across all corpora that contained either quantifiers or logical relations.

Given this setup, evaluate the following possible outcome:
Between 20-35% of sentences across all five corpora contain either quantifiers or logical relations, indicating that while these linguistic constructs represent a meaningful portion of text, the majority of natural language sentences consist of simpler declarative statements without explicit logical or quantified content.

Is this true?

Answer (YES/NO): NO